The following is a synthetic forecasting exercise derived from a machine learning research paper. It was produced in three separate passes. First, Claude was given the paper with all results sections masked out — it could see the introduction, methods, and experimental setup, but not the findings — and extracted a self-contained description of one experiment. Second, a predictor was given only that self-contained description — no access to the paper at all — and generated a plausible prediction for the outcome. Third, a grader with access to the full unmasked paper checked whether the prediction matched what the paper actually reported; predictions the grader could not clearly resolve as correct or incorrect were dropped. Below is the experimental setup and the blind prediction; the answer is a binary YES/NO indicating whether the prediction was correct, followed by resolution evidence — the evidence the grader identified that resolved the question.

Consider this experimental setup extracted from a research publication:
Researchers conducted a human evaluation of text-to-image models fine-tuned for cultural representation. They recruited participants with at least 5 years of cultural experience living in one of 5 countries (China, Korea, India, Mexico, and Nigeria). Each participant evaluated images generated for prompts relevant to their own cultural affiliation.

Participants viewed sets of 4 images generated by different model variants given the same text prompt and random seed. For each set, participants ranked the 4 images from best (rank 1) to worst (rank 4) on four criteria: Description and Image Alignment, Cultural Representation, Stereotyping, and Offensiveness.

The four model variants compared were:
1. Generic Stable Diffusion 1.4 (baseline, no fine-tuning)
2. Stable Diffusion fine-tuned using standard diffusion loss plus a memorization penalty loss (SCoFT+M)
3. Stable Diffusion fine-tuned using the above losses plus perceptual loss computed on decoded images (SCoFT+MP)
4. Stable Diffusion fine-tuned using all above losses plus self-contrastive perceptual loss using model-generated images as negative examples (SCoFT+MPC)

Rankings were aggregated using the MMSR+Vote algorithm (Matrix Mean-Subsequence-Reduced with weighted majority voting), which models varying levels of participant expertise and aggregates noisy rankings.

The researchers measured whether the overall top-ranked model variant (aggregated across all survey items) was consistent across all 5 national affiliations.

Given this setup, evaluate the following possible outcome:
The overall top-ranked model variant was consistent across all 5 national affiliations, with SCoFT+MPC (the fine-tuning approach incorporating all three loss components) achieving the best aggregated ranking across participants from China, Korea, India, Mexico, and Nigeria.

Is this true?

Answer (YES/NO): NO